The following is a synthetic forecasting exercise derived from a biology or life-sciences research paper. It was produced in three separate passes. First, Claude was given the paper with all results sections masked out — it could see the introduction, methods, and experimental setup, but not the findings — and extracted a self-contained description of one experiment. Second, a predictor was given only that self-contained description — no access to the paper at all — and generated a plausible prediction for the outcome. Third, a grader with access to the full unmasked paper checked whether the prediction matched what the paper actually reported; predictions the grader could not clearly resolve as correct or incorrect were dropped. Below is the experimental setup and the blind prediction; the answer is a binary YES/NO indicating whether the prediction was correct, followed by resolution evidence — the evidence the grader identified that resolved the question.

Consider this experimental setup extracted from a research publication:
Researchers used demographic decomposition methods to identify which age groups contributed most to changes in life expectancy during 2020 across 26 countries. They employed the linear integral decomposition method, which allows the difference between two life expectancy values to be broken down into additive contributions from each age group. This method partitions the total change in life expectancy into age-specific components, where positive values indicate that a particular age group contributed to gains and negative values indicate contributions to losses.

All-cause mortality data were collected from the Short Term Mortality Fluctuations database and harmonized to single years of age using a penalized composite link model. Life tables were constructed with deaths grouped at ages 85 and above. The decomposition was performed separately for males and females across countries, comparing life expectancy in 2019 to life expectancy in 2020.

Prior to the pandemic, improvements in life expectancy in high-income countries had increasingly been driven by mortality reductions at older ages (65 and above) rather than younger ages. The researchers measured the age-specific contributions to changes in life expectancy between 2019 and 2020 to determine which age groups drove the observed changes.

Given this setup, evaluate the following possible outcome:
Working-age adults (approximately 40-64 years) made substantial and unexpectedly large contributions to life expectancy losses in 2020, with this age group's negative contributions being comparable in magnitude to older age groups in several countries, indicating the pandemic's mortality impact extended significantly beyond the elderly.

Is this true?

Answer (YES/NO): NO